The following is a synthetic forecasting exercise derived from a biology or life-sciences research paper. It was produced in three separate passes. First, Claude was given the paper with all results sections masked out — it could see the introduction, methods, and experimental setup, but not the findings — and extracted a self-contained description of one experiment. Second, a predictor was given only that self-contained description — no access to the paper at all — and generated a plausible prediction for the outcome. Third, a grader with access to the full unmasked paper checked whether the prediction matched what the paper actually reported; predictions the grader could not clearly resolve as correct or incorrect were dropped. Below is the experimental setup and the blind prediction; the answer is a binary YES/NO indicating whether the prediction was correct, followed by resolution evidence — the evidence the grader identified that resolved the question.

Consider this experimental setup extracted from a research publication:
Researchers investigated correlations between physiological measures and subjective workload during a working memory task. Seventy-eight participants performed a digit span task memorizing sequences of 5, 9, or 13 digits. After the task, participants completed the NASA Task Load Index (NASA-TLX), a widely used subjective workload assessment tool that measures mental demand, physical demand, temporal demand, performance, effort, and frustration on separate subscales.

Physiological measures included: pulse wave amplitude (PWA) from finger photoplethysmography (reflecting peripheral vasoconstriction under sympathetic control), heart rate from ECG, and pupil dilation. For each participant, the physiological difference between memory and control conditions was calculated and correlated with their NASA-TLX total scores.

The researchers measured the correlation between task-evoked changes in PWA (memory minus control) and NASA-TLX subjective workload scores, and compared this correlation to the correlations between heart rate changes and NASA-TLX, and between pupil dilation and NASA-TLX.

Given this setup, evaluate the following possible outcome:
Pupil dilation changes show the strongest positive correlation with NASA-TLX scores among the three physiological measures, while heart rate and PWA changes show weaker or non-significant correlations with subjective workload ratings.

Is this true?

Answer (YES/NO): NO